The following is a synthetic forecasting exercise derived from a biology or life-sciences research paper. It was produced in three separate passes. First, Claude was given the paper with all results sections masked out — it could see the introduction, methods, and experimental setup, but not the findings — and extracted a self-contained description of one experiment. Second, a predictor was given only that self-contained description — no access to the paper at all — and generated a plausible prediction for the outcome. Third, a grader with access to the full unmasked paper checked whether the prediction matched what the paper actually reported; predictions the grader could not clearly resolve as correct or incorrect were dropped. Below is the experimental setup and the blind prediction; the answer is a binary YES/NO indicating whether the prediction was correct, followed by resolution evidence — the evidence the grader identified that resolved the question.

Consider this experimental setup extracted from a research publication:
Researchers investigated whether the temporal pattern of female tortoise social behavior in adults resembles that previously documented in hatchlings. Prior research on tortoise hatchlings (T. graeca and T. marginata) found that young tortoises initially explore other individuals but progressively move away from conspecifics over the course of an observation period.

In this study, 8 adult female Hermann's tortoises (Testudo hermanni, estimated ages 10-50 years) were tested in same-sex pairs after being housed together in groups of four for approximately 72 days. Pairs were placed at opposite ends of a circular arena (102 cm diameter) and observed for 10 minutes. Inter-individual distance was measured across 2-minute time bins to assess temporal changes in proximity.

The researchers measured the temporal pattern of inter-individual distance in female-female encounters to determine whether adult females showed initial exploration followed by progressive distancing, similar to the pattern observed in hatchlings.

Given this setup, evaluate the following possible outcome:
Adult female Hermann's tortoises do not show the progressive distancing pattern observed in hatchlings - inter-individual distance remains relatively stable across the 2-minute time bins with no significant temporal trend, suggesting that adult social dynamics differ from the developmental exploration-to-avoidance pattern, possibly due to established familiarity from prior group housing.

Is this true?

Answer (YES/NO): NO